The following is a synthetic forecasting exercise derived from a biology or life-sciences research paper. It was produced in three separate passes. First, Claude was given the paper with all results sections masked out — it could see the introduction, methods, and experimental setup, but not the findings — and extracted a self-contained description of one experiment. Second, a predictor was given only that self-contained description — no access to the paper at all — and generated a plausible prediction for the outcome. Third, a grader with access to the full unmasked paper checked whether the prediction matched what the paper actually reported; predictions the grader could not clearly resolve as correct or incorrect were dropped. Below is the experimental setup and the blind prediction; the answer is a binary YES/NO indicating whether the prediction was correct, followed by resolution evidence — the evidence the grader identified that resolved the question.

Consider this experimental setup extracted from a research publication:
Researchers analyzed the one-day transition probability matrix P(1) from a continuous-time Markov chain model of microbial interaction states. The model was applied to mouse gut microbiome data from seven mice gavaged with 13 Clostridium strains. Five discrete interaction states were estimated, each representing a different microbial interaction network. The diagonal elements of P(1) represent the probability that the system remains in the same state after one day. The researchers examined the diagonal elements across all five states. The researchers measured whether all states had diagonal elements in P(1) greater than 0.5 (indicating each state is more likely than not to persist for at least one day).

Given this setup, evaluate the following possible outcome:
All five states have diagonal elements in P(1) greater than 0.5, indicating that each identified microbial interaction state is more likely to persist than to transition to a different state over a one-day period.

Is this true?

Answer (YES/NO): YES